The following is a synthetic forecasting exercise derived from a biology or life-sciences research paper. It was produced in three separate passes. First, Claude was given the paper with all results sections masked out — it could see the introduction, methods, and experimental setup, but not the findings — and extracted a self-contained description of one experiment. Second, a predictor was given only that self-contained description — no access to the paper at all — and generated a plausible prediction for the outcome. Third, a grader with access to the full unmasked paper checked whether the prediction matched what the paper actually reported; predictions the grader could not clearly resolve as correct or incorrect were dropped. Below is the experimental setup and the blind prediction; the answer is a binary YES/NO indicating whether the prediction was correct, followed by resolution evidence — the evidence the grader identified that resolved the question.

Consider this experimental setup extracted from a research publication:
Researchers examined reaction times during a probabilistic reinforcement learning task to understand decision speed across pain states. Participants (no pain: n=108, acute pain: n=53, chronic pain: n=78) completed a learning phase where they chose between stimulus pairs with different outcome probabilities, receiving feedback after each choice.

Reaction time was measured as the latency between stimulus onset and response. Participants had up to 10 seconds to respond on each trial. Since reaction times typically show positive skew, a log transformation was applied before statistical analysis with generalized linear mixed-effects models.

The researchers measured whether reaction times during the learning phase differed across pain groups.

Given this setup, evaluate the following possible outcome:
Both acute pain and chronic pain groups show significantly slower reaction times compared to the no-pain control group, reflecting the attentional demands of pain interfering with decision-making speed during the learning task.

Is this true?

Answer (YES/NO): NO